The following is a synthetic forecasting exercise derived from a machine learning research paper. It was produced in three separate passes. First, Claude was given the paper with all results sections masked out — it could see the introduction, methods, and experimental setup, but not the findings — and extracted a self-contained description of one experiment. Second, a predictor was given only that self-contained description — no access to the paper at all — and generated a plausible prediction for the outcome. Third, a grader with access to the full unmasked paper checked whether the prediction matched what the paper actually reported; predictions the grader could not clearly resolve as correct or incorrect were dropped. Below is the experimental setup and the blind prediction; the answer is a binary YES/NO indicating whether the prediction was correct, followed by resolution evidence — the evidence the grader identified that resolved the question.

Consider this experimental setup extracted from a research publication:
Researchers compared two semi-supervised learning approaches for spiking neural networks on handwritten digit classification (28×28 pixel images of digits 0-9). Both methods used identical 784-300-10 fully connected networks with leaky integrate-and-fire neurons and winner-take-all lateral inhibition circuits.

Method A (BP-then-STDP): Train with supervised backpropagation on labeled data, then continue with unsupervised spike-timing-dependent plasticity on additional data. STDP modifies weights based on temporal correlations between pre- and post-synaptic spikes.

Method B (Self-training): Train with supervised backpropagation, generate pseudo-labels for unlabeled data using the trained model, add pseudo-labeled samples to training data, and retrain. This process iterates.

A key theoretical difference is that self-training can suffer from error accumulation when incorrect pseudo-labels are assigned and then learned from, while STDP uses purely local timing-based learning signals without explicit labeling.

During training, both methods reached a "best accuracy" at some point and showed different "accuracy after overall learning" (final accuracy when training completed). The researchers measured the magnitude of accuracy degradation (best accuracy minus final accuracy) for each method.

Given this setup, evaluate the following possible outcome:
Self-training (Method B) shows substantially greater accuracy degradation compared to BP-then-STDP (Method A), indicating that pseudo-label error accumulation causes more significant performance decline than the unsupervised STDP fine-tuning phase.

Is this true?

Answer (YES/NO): NO